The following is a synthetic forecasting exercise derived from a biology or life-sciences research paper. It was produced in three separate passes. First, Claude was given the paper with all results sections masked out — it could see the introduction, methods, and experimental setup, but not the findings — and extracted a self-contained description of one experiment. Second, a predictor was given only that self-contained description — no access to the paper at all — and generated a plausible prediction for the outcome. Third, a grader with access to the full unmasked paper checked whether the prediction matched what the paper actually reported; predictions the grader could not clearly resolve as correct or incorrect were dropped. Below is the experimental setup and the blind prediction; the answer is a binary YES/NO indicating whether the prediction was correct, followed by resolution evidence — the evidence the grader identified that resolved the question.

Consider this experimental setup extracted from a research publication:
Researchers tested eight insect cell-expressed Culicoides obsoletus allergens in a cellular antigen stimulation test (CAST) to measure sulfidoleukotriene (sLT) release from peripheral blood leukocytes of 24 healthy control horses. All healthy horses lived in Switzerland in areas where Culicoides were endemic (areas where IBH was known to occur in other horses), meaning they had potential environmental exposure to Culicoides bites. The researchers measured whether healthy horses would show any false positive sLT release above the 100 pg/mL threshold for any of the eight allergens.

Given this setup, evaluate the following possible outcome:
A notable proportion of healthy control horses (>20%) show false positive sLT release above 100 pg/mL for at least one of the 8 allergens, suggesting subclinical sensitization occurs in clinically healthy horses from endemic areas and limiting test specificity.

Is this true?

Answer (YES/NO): NO